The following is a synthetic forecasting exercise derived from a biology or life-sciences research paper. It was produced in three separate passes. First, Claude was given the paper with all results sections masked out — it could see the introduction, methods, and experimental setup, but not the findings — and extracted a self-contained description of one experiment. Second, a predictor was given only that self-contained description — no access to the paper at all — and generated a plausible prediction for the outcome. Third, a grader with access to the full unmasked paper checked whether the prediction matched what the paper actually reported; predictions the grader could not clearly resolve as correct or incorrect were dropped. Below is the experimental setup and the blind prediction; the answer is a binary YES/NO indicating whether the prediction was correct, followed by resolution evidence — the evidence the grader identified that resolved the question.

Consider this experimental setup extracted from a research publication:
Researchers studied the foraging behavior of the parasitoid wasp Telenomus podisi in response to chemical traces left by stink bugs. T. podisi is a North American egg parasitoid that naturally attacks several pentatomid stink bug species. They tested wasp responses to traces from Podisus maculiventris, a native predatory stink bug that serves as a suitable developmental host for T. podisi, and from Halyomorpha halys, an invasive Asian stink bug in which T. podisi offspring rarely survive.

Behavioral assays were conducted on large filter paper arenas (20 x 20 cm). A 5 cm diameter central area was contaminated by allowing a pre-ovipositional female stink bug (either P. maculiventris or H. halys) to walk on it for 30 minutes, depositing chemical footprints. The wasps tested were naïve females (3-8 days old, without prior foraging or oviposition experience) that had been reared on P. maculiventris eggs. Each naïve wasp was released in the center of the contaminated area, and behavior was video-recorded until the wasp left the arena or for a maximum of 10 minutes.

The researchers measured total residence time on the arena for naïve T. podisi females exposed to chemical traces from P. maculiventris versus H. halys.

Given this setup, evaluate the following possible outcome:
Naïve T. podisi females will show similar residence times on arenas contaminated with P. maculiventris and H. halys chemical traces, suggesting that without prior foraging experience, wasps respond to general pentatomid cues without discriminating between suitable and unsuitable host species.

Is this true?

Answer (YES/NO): NO